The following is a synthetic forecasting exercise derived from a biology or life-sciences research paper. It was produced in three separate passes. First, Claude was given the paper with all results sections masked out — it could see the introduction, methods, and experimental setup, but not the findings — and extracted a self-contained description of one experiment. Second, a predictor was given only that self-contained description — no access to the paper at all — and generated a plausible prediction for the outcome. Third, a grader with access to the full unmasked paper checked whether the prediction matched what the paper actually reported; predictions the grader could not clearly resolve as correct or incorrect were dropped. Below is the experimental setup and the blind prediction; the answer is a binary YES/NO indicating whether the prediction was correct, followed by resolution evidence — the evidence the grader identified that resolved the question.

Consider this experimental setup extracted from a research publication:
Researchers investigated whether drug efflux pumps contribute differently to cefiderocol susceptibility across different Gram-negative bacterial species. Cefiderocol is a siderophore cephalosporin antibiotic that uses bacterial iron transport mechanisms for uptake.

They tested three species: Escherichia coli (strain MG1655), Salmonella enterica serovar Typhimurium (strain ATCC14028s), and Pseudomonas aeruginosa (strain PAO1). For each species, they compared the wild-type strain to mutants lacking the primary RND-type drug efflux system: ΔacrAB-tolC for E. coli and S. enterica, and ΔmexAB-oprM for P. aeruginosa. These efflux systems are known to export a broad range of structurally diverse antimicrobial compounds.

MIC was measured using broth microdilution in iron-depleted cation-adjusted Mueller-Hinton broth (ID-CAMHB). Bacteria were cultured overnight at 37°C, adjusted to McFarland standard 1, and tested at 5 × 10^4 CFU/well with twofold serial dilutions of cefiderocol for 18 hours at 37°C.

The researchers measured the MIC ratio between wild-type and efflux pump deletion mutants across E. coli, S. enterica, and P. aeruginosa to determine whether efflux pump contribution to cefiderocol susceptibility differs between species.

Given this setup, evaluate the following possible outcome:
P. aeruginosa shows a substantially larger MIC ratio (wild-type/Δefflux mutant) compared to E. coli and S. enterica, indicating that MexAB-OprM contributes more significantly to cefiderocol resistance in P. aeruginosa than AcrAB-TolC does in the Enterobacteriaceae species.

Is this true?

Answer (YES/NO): YES